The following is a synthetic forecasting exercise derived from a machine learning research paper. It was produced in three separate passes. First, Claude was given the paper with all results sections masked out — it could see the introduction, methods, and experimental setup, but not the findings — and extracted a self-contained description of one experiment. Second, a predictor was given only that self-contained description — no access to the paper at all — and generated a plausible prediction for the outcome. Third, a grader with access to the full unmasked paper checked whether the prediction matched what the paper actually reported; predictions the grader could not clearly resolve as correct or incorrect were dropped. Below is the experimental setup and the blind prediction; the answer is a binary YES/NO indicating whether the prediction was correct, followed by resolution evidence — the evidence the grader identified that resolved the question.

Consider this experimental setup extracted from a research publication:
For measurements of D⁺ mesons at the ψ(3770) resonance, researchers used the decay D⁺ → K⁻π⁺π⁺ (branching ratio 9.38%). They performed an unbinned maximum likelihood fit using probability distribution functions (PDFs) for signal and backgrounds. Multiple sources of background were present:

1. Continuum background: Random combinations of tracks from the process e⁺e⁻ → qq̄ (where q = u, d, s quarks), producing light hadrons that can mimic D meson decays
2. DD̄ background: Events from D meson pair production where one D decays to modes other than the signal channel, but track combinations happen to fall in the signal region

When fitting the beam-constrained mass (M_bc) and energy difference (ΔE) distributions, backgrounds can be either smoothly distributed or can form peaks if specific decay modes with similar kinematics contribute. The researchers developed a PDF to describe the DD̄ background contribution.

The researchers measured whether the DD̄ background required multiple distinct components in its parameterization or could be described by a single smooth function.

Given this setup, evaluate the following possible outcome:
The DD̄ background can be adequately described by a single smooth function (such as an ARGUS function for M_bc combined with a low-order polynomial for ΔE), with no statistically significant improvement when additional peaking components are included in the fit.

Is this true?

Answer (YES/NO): NO